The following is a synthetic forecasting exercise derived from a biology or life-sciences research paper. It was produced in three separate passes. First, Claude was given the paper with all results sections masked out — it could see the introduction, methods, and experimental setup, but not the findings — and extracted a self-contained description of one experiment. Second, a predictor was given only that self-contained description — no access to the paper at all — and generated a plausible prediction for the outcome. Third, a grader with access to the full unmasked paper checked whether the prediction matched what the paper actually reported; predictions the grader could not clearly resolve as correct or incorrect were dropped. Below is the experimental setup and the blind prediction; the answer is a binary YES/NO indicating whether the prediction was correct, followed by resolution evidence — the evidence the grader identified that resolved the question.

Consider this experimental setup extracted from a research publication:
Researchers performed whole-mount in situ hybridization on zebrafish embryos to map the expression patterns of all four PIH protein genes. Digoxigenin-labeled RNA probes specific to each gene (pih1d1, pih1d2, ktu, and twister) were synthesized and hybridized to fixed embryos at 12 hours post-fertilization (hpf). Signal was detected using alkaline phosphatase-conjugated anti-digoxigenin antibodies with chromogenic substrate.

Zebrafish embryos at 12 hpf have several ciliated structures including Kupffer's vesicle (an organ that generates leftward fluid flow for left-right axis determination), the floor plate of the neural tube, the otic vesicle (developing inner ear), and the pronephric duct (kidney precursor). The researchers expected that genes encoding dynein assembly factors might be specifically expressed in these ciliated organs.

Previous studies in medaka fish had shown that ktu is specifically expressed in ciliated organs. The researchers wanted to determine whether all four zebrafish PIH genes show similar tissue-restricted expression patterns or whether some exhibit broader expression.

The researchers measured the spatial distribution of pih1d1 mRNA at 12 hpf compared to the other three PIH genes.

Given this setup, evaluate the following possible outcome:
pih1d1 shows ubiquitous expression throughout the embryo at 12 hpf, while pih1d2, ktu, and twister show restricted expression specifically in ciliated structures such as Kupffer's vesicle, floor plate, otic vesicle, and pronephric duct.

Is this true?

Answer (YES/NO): YES